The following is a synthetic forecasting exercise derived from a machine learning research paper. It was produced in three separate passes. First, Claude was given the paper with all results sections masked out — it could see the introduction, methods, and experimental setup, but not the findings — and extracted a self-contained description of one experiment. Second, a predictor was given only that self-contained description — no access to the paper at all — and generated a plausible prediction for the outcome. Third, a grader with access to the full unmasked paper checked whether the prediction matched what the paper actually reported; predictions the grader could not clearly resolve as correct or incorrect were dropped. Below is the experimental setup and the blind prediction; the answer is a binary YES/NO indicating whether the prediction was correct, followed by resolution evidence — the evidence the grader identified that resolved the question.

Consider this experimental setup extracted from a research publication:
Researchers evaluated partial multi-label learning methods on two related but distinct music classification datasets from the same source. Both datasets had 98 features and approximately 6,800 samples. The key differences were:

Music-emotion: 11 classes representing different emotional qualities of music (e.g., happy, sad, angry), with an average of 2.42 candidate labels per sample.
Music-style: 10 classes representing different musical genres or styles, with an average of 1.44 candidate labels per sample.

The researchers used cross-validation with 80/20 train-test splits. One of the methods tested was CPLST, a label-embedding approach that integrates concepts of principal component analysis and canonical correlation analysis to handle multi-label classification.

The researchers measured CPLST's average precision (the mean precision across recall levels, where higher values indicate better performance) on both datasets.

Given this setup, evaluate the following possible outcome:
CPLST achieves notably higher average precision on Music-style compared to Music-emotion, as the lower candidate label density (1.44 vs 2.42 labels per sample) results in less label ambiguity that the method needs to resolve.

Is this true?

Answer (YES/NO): YES